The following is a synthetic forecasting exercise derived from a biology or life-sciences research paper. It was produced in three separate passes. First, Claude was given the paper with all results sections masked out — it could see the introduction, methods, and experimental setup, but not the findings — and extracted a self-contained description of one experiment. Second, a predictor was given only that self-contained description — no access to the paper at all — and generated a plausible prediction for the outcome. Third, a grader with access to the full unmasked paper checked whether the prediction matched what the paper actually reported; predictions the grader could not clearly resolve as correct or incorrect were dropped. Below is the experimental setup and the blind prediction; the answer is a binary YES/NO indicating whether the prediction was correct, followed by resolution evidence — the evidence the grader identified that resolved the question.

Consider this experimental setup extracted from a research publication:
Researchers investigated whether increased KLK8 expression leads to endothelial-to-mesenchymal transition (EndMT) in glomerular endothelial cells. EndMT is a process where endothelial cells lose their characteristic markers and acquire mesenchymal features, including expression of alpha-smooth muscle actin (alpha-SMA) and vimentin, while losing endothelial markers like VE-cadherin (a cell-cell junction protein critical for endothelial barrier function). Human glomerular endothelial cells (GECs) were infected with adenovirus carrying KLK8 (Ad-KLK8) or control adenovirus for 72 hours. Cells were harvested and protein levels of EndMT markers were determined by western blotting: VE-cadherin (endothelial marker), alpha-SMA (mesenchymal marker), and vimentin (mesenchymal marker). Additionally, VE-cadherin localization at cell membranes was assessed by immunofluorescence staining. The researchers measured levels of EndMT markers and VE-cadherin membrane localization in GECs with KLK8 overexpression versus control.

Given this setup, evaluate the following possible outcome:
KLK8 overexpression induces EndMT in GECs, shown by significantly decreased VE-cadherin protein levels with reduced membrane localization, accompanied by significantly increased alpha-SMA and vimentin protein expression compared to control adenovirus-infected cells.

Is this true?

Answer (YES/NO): YES